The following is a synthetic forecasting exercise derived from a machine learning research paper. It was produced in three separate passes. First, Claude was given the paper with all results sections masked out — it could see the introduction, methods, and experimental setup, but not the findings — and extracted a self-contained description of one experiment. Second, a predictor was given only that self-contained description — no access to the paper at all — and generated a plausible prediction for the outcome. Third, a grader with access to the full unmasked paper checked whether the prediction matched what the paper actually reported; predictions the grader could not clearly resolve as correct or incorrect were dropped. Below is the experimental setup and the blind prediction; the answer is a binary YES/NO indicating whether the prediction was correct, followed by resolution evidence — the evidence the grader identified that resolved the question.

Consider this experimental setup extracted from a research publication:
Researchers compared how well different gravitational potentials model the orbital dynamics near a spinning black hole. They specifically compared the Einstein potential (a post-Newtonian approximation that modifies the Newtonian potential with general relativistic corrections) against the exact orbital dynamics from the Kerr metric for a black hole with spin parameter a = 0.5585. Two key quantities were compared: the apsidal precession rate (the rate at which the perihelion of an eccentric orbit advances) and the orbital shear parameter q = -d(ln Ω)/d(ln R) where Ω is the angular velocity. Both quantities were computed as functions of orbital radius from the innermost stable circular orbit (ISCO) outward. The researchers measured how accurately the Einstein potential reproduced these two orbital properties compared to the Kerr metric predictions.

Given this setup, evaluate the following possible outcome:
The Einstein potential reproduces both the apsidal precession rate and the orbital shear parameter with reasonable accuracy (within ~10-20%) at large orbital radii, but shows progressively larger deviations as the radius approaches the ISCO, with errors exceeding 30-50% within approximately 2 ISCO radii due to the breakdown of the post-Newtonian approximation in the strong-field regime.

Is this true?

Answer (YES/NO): NO